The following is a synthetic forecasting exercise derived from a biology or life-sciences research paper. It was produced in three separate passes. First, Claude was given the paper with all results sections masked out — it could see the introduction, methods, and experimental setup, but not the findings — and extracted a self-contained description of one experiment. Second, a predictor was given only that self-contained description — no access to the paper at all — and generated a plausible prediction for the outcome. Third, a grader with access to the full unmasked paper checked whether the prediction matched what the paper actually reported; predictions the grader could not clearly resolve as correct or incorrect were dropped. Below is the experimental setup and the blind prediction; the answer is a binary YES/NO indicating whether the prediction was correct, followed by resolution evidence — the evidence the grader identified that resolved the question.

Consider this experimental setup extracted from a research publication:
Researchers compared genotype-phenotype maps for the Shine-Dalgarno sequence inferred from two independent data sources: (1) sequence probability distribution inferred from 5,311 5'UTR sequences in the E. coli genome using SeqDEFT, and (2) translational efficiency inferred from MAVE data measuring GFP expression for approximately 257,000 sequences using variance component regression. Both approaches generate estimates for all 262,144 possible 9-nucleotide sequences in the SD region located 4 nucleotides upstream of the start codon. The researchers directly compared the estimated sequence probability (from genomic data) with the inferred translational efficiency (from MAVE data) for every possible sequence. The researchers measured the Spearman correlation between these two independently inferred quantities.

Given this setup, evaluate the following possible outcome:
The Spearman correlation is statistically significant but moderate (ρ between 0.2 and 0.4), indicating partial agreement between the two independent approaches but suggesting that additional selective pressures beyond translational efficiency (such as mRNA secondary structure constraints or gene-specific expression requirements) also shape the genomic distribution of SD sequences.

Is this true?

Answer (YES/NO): NO